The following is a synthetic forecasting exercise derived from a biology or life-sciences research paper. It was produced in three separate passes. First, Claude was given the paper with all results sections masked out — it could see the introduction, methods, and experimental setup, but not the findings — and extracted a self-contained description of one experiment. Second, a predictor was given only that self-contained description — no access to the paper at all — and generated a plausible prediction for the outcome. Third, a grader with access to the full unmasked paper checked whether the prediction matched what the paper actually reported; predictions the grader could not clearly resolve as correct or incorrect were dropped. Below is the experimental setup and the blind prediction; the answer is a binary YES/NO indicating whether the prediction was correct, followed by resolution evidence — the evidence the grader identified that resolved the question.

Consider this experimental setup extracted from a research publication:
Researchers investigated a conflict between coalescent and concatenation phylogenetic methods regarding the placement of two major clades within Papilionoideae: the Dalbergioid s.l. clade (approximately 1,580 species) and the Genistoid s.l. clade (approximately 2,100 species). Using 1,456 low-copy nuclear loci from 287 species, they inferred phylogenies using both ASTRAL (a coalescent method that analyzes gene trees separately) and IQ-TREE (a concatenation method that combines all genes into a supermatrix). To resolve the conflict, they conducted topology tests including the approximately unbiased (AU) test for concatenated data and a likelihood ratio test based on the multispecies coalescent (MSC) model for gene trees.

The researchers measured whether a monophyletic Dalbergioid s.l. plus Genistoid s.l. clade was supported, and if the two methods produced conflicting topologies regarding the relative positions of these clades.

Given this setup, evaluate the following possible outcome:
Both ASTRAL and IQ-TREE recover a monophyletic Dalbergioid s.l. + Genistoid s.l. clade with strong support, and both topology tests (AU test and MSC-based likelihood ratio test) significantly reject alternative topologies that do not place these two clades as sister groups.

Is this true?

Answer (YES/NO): NO